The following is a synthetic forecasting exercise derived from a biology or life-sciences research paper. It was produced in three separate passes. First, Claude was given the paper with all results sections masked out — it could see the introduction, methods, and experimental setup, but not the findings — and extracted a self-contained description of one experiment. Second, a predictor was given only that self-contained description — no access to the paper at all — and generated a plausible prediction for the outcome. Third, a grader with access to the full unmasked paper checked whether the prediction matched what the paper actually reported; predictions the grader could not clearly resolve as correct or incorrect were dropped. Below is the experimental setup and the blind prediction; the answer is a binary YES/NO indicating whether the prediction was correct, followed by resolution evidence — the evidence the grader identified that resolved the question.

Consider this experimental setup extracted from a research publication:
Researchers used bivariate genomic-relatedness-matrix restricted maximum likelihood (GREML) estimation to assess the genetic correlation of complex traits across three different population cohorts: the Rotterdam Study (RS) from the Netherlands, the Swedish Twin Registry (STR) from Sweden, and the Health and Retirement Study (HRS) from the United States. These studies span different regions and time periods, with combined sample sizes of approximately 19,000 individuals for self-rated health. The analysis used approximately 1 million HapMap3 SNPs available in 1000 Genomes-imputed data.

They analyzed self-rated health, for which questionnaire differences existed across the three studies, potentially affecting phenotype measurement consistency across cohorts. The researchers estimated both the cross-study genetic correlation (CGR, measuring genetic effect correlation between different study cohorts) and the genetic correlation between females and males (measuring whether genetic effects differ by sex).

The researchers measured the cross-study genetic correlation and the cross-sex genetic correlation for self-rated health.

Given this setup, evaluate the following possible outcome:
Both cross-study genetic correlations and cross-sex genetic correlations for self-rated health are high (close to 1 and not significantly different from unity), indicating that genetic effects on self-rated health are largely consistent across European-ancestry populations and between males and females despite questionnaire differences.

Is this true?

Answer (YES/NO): NO